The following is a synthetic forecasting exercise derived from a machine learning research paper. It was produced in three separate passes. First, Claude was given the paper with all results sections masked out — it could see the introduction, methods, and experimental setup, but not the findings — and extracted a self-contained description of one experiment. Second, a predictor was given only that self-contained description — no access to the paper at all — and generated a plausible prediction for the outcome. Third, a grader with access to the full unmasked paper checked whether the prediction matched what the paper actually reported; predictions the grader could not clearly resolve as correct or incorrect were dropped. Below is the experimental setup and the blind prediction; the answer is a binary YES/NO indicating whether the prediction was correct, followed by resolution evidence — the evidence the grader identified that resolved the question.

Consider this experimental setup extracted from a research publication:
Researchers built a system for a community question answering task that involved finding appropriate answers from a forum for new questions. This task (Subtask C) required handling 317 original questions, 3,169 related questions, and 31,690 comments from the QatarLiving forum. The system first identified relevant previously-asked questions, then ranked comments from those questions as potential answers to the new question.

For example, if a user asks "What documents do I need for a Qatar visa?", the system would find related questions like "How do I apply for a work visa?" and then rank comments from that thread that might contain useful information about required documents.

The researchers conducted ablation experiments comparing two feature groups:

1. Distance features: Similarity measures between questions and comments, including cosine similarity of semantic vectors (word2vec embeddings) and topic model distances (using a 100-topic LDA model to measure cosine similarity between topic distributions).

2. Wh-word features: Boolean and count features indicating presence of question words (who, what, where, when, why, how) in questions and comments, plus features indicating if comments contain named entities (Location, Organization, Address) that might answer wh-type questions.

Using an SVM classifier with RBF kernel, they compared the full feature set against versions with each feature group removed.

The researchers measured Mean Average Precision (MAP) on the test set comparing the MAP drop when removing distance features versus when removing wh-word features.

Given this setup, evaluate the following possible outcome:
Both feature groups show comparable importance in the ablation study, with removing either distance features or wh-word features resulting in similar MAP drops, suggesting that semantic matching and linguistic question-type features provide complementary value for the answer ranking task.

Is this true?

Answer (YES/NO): NO